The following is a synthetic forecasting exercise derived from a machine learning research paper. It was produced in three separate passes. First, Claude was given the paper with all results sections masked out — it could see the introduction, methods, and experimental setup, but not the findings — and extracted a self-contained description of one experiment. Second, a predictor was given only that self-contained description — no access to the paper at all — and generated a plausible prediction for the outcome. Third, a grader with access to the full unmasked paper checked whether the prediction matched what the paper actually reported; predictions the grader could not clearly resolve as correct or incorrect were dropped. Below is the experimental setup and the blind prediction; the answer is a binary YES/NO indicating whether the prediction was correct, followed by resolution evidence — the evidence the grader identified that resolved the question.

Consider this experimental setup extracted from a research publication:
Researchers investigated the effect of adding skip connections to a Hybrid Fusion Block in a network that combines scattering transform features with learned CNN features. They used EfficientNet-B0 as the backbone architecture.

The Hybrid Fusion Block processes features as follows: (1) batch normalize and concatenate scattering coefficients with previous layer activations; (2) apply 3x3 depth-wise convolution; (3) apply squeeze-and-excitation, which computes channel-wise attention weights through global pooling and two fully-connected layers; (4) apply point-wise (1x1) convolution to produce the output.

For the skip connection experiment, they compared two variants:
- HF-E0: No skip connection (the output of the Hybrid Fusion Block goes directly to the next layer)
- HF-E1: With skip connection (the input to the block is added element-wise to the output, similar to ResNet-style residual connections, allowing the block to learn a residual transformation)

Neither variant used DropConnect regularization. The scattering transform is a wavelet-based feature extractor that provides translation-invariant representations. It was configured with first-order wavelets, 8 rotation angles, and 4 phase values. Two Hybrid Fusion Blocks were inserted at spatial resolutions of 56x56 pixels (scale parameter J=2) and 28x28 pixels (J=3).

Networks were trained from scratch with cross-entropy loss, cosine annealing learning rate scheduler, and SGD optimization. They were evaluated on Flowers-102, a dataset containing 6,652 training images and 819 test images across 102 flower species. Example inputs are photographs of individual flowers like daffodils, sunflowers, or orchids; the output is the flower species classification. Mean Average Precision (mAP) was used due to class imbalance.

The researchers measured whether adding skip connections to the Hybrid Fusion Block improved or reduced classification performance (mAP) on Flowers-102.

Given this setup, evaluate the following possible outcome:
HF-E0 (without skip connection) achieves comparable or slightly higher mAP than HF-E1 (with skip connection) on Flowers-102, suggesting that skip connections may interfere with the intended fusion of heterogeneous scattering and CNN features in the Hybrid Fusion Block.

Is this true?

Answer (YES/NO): YES